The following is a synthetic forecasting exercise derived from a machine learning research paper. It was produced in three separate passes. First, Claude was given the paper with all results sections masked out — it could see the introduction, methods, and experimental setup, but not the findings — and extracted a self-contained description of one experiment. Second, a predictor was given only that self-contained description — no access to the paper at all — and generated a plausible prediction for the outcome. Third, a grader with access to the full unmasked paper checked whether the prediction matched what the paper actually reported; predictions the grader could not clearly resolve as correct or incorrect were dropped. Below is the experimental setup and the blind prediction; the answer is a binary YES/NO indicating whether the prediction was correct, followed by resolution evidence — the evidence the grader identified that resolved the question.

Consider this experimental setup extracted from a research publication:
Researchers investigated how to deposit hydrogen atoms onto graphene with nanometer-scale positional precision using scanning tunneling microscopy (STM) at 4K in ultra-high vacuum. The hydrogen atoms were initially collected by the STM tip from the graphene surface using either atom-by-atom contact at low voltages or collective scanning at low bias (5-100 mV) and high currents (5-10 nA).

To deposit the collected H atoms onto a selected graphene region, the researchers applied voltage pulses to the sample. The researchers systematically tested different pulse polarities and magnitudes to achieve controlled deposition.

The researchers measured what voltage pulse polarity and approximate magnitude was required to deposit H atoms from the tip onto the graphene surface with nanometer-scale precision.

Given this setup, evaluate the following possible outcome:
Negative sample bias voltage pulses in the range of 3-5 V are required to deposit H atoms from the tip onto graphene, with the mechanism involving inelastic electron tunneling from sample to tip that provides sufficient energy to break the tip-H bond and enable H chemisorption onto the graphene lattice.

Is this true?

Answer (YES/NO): NO